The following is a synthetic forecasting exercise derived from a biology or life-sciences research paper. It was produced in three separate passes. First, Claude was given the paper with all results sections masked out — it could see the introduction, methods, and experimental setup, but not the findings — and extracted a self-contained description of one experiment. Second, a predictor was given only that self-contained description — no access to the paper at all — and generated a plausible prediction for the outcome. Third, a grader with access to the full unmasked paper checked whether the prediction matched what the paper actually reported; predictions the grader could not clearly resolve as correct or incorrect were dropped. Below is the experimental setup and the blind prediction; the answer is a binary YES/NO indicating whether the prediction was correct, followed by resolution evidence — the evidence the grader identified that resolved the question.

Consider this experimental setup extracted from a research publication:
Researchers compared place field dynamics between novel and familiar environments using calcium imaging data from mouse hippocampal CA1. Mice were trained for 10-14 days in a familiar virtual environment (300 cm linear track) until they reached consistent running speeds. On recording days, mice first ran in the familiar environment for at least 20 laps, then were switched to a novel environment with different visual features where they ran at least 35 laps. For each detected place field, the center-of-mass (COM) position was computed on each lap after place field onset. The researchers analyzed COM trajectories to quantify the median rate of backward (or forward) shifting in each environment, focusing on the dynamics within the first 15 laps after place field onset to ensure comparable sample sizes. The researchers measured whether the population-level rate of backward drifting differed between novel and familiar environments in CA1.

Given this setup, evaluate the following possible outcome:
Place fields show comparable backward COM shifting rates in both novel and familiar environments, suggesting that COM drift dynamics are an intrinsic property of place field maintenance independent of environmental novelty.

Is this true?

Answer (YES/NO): NO